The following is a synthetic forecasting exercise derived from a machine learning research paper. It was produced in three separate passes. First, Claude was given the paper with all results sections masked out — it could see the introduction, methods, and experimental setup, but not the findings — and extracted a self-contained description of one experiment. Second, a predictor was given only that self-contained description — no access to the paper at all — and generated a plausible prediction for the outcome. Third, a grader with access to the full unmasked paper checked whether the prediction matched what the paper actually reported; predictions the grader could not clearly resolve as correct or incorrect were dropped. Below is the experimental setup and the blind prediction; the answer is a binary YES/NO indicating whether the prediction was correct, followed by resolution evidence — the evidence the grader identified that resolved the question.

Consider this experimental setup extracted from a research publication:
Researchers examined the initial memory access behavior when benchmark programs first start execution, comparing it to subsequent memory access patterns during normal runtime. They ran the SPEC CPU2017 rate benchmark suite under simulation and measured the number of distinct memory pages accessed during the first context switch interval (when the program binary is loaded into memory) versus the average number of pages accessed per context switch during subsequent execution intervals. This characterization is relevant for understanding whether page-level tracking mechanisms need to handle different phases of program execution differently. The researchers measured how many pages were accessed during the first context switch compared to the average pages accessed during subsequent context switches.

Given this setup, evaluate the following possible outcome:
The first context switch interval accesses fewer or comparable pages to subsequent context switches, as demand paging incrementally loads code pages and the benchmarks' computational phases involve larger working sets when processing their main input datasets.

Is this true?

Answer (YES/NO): NO